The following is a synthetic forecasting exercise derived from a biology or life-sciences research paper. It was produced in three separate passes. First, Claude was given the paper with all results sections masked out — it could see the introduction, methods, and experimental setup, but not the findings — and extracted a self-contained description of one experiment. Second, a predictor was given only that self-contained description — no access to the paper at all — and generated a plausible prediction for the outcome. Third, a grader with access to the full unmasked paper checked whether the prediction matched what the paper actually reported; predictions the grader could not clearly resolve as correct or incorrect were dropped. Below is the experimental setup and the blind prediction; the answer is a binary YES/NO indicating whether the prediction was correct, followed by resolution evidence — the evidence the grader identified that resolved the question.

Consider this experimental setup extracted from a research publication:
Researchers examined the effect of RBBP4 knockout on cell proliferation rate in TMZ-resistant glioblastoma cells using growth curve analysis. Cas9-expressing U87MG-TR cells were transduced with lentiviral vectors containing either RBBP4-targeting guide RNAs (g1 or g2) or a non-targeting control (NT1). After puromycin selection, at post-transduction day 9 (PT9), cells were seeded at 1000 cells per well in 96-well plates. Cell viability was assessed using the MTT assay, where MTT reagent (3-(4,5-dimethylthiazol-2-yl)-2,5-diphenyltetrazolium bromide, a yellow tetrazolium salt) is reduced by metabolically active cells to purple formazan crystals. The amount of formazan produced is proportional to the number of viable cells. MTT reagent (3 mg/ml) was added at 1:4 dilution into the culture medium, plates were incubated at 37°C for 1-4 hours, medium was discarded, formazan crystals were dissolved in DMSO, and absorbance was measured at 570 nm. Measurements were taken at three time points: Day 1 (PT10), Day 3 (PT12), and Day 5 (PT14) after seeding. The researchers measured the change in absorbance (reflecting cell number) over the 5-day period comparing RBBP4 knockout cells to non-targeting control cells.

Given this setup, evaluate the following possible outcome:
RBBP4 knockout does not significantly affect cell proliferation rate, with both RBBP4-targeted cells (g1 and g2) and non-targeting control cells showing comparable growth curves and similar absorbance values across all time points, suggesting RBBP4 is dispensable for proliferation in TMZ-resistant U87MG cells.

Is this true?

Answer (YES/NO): NO